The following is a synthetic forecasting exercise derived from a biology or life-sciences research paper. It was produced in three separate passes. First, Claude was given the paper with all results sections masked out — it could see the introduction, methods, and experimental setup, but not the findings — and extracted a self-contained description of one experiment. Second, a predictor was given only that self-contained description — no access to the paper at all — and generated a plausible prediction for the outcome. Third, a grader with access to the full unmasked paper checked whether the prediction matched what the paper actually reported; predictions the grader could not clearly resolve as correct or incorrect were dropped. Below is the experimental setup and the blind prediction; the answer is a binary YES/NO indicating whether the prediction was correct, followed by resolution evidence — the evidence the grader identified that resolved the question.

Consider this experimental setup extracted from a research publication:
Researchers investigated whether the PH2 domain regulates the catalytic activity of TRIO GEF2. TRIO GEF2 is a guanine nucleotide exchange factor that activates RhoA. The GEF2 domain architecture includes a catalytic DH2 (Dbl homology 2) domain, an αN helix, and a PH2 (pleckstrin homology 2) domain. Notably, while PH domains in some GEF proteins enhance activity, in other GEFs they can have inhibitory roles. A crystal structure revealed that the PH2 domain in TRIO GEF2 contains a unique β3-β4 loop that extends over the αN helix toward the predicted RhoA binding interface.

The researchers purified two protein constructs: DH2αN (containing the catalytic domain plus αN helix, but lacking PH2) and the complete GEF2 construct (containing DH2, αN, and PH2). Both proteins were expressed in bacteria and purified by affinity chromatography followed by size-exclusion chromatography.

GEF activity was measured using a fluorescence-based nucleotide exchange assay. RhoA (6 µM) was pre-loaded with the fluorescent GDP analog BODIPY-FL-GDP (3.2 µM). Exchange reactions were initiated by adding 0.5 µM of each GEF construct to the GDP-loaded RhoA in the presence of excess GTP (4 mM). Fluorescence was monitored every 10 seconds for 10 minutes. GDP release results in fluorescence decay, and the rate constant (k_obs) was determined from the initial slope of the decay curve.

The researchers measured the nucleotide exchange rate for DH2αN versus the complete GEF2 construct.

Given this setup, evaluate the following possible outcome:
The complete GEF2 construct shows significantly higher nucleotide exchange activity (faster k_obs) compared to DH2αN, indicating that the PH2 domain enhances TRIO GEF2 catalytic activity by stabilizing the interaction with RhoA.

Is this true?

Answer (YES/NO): NO